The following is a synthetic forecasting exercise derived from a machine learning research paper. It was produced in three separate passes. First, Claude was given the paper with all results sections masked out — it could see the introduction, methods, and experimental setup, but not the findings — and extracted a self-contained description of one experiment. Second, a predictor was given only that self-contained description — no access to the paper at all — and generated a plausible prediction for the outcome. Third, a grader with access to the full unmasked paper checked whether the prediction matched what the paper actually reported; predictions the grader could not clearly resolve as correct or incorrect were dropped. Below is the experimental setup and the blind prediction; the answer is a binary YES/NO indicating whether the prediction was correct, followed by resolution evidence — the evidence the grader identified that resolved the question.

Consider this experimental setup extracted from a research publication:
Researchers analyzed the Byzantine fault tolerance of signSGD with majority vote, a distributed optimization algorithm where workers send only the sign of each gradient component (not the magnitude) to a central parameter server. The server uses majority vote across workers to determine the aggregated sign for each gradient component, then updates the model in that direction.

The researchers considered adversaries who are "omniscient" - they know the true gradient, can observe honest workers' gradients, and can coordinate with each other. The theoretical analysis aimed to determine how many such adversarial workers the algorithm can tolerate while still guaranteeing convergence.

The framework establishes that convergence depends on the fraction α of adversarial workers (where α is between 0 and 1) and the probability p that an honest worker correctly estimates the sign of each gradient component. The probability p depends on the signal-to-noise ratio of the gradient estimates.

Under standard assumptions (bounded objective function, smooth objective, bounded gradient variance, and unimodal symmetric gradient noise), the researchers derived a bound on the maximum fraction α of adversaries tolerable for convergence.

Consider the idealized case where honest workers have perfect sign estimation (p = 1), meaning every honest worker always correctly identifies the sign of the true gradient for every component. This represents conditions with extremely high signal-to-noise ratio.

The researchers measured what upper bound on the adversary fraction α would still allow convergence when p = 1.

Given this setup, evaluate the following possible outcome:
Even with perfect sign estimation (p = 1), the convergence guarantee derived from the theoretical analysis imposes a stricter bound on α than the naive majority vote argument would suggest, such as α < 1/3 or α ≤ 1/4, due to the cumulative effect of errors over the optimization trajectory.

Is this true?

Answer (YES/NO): NO